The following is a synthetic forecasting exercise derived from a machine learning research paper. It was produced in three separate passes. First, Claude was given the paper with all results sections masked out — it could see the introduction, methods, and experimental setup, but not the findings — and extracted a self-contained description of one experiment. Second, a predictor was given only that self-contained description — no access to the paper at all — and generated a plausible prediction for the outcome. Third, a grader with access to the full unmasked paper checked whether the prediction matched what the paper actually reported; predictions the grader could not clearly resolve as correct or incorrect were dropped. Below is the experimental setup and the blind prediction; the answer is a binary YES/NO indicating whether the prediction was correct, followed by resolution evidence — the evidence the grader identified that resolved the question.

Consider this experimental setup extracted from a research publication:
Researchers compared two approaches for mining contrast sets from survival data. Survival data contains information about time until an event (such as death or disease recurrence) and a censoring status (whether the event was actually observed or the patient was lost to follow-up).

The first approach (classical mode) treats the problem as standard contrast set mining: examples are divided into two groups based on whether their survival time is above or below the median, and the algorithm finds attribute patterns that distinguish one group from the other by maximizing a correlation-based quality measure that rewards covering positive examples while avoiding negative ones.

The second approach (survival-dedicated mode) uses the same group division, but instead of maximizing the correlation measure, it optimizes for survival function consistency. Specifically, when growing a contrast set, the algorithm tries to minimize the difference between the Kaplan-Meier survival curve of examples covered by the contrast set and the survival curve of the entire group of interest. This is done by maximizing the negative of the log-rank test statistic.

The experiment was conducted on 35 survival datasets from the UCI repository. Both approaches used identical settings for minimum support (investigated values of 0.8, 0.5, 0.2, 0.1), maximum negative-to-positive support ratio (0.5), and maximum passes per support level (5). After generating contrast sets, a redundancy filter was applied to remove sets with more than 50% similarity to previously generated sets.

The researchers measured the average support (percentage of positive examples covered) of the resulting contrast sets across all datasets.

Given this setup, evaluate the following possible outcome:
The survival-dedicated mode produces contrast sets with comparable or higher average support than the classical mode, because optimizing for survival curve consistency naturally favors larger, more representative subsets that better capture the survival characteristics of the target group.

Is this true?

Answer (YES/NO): NO